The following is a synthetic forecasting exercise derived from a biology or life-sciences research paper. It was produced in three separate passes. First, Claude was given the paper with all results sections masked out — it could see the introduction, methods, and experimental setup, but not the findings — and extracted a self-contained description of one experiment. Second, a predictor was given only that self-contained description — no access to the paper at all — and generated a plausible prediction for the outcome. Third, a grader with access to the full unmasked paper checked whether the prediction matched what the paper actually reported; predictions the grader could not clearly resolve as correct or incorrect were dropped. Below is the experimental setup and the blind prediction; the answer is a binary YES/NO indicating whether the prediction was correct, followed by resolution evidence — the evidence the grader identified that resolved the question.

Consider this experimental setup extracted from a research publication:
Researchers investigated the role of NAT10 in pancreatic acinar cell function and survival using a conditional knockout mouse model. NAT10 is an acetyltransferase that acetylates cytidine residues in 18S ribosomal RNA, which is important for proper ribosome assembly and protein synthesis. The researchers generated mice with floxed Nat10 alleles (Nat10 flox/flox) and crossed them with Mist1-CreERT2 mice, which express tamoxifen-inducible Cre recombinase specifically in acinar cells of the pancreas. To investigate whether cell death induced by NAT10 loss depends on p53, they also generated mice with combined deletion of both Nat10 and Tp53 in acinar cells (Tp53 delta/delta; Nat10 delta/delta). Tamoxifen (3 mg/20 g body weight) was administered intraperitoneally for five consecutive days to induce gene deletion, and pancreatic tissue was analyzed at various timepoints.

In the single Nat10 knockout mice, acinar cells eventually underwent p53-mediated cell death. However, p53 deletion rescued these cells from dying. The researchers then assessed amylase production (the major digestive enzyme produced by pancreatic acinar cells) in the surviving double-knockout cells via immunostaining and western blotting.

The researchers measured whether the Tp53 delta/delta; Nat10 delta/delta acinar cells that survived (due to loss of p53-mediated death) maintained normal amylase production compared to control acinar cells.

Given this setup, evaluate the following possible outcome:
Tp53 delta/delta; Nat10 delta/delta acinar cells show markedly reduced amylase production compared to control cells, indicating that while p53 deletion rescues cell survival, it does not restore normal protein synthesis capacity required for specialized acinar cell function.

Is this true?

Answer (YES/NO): YES